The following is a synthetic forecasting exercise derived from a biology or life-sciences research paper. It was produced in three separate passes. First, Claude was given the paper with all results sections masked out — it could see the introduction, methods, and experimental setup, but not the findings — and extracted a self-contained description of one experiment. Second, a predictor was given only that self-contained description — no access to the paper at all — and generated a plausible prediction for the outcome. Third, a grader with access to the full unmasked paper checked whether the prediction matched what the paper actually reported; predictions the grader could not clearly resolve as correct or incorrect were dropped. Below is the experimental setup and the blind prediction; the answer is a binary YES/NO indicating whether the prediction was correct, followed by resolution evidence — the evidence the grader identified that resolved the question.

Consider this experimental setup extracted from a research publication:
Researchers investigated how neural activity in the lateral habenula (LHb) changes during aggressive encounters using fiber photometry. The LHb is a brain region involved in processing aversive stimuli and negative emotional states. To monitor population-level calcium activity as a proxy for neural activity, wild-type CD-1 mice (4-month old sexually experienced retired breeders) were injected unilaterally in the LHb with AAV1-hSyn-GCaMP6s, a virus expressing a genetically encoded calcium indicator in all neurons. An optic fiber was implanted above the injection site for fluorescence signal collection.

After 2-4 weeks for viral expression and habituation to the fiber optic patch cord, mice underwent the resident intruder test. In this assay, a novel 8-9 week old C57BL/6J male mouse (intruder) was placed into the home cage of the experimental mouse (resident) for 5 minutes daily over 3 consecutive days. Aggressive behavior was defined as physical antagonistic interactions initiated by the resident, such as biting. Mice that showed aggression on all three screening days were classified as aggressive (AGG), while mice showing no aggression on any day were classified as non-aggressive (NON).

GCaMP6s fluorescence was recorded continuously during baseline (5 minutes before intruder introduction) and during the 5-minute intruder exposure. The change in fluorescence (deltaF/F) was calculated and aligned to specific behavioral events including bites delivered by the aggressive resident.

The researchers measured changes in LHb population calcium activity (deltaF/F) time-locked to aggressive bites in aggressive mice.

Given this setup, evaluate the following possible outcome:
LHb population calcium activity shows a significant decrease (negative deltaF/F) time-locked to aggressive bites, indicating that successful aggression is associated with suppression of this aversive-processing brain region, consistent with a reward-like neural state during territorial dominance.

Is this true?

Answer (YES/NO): YES